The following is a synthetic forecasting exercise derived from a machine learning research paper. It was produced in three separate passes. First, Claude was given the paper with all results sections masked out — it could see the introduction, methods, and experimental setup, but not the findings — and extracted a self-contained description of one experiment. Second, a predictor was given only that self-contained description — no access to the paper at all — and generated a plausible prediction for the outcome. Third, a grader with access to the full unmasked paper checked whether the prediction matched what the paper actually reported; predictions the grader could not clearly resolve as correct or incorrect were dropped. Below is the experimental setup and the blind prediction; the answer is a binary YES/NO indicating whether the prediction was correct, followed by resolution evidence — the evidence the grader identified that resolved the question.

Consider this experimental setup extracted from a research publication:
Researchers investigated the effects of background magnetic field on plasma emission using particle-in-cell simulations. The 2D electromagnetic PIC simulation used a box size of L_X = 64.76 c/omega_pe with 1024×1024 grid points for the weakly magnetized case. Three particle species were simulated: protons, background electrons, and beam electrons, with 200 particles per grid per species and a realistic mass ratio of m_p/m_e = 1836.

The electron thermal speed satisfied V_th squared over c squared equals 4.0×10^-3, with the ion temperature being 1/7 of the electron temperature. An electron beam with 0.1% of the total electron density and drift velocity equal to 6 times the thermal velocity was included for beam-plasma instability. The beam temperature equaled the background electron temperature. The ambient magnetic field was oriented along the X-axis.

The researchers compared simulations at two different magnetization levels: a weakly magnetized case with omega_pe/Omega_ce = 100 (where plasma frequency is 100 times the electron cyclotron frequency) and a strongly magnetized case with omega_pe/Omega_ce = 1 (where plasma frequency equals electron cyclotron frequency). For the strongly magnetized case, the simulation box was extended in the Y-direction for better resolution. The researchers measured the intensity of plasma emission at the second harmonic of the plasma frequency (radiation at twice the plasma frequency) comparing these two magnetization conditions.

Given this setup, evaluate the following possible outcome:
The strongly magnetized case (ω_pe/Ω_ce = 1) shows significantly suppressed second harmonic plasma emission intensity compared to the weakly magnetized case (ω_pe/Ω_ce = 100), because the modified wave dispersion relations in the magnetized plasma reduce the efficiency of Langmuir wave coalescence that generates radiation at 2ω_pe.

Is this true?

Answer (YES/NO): NO